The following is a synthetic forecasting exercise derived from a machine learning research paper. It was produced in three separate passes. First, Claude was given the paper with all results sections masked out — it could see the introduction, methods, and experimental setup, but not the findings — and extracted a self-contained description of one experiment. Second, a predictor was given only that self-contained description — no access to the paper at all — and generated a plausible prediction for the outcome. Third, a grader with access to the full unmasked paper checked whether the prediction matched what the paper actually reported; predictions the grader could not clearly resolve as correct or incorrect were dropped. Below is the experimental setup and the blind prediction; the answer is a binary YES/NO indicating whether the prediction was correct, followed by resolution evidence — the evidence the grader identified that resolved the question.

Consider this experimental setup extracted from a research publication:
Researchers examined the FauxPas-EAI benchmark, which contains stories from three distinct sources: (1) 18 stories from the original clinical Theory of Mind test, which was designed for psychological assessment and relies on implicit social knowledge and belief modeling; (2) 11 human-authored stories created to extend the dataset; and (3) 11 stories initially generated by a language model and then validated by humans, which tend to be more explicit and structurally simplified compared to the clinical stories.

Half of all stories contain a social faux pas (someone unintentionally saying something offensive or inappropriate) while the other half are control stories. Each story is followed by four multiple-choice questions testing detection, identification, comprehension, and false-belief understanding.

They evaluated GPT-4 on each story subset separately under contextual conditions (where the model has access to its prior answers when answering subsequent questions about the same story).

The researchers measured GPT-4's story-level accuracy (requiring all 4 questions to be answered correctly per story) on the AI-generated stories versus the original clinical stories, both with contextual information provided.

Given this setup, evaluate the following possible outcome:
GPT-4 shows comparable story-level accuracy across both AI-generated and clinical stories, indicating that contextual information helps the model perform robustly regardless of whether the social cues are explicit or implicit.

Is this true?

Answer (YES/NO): NO